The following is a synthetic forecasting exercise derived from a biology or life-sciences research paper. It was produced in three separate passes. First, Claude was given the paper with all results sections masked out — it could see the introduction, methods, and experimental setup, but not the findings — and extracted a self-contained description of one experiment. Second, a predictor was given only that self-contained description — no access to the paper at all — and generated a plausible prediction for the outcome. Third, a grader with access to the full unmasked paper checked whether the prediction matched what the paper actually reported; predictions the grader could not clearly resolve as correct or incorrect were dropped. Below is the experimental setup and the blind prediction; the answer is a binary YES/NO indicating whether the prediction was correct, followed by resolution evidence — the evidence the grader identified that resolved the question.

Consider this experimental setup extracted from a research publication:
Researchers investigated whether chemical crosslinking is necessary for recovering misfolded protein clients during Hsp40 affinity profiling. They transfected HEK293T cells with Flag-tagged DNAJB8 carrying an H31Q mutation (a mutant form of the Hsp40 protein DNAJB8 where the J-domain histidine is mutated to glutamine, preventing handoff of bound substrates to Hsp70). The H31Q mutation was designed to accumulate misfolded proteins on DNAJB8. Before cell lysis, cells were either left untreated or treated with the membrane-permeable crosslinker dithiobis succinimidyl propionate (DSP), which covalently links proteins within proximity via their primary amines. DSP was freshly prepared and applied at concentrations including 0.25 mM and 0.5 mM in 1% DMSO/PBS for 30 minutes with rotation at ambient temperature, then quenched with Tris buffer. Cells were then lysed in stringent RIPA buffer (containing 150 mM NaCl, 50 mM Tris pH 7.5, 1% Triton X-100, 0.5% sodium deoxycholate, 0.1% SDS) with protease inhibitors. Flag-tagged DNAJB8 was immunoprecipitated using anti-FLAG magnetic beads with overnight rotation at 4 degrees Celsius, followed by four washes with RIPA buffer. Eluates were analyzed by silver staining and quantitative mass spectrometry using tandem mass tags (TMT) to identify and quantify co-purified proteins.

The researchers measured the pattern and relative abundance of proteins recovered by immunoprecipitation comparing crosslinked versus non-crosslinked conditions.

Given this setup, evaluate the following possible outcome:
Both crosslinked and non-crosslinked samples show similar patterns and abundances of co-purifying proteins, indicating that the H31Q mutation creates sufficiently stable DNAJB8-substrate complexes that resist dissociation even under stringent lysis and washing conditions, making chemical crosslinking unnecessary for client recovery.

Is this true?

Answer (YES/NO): NO